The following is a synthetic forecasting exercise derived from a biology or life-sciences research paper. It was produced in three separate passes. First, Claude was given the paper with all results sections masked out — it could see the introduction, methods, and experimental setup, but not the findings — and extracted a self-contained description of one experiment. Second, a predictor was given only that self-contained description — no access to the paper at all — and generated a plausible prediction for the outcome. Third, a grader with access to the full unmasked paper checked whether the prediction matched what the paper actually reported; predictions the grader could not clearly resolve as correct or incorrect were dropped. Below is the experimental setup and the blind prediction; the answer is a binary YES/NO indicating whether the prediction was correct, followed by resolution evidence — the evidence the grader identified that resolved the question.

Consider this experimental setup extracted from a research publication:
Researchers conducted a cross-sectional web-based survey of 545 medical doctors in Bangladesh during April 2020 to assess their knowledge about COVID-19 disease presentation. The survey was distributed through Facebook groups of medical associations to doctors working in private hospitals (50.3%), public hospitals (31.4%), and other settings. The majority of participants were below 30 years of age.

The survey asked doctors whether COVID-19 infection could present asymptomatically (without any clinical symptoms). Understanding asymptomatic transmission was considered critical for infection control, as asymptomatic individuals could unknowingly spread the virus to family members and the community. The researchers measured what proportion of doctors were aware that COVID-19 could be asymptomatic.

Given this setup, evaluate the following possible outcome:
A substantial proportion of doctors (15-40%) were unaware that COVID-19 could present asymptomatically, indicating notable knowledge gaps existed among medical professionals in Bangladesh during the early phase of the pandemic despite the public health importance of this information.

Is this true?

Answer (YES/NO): YES